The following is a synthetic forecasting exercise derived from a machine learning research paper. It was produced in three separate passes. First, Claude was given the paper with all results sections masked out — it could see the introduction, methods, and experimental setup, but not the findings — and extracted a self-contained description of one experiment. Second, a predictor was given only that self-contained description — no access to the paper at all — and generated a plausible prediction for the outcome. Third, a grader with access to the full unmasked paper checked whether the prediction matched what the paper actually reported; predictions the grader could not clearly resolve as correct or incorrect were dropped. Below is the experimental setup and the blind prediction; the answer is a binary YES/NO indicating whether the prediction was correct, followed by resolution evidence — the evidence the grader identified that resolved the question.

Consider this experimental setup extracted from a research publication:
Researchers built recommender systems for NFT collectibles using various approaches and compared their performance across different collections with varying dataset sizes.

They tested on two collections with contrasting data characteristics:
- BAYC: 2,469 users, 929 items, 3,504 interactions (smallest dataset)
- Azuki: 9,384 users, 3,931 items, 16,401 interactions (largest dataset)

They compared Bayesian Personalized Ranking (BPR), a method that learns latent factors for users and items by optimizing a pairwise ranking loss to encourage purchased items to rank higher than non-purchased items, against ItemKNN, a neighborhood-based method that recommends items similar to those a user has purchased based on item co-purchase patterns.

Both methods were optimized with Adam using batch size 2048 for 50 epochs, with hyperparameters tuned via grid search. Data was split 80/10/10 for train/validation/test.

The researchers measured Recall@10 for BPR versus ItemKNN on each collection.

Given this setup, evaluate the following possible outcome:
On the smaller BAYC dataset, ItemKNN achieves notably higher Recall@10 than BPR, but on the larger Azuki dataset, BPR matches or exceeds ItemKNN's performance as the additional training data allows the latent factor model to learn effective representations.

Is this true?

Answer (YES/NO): NO